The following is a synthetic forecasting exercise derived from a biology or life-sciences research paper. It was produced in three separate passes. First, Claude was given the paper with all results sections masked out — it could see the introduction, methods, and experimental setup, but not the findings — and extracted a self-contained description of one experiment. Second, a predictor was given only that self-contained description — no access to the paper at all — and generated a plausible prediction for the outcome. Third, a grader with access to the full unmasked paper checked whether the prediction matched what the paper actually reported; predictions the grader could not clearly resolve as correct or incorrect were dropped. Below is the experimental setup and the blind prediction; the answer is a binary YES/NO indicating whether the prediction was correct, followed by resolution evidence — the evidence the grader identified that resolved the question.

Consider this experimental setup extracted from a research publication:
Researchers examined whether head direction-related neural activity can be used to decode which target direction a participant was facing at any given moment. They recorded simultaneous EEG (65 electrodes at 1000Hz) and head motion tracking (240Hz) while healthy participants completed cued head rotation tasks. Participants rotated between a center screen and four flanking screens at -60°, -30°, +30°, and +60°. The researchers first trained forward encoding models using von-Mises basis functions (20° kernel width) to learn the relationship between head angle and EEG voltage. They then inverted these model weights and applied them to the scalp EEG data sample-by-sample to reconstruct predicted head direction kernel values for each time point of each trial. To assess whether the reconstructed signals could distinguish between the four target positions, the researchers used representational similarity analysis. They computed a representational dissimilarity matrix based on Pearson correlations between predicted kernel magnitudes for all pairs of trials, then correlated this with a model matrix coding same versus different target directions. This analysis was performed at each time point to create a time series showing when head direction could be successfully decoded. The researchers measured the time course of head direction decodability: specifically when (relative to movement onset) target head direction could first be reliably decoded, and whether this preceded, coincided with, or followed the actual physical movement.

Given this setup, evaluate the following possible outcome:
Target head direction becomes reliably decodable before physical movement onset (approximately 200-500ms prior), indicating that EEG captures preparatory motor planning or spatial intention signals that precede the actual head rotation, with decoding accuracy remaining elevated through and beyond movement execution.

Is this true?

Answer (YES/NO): NO